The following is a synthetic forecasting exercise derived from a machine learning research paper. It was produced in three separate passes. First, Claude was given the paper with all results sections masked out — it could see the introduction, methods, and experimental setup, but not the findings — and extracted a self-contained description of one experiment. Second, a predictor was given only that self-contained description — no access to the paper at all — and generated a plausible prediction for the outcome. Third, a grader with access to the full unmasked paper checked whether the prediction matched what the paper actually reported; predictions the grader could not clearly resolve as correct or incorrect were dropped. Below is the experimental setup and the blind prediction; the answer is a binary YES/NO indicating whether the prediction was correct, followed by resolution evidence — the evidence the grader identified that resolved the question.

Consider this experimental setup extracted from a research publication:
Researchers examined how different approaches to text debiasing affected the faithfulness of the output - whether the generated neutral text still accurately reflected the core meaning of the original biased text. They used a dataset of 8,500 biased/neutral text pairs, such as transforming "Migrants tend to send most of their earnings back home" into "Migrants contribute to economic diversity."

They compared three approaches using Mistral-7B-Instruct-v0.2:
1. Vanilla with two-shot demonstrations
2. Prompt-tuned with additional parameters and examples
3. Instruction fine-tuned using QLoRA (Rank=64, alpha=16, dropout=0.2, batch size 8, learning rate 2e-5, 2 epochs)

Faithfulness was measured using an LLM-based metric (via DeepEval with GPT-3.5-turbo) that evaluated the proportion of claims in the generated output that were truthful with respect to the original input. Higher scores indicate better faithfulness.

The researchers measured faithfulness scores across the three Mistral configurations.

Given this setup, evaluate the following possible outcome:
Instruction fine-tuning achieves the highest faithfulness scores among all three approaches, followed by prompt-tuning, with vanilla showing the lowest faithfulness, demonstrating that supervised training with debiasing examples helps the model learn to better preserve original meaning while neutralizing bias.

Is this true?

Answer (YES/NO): NO